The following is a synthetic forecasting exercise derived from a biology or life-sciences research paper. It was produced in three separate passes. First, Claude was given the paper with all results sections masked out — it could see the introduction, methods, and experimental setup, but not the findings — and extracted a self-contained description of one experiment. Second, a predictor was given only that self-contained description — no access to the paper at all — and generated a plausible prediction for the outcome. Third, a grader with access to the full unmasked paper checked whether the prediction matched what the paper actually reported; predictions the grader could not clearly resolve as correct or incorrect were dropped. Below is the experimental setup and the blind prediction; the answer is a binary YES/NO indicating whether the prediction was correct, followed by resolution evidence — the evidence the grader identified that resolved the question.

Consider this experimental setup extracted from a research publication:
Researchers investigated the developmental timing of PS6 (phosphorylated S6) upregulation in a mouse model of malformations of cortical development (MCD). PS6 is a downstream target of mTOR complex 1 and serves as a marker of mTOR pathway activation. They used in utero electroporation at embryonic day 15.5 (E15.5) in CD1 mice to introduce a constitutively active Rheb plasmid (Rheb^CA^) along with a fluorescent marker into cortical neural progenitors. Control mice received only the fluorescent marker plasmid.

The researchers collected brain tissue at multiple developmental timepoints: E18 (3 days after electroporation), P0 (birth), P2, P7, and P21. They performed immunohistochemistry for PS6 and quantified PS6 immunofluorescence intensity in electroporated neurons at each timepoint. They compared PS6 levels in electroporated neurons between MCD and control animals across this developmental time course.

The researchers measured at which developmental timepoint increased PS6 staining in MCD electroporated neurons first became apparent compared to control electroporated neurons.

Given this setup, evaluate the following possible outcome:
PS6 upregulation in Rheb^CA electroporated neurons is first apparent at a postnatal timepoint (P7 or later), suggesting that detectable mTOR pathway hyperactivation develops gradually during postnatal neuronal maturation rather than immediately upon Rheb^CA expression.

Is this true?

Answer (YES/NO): NO